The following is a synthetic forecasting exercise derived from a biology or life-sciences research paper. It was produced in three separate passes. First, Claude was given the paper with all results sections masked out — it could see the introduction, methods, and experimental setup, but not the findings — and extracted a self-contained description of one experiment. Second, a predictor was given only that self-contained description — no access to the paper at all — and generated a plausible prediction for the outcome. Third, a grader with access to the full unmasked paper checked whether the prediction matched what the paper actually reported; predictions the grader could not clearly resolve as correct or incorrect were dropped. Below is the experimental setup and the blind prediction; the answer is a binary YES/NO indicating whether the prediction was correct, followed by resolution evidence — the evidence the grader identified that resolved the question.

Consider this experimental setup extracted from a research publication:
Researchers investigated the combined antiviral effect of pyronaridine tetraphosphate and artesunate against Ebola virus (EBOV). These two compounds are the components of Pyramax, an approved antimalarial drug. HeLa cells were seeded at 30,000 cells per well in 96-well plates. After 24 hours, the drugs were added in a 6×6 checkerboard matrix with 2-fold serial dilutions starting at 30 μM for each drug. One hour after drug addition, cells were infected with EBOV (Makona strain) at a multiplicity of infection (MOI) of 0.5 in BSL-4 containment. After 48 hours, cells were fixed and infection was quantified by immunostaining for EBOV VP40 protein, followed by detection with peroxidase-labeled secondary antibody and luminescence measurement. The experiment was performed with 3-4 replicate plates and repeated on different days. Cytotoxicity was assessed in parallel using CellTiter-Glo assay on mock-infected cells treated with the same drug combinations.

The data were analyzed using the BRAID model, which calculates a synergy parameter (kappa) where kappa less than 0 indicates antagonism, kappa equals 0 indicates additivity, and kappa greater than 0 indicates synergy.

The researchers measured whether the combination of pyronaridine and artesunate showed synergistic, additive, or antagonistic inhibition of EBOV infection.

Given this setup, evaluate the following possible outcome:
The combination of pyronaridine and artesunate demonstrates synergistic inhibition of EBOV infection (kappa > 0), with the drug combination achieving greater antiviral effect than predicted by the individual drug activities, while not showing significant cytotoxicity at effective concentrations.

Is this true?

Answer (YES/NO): NO